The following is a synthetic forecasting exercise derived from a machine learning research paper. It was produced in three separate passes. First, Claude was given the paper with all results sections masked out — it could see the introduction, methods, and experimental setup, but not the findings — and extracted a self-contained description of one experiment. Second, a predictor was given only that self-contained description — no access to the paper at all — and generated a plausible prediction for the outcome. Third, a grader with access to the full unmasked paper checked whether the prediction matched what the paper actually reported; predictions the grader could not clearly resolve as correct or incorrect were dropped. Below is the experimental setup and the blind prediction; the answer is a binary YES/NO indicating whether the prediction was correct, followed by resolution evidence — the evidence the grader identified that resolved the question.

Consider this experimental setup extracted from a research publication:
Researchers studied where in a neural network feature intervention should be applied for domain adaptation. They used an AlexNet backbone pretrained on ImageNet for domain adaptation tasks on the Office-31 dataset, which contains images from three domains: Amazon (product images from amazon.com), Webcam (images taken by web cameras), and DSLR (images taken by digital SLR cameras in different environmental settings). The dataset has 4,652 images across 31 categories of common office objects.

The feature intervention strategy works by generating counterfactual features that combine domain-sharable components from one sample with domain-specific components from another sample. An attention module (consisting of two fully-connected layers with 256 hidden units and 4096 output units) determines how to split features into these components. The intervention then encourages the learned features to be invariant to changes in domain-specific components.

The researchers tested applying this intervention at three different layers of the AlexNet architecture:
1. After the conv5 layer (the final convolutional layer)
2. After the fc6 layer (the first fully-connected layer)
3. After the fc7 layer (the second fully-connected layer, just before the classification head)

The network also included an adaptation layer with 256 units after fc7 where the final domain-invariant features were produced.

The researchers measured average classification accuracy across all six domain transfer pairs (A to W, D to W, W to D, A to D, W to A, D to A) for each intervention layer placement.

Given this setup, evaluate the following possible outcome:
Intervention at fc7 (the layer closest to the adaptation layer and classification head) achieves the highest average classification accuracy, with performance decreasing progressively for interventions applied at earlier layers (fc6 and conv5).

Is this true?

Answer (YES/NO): YES